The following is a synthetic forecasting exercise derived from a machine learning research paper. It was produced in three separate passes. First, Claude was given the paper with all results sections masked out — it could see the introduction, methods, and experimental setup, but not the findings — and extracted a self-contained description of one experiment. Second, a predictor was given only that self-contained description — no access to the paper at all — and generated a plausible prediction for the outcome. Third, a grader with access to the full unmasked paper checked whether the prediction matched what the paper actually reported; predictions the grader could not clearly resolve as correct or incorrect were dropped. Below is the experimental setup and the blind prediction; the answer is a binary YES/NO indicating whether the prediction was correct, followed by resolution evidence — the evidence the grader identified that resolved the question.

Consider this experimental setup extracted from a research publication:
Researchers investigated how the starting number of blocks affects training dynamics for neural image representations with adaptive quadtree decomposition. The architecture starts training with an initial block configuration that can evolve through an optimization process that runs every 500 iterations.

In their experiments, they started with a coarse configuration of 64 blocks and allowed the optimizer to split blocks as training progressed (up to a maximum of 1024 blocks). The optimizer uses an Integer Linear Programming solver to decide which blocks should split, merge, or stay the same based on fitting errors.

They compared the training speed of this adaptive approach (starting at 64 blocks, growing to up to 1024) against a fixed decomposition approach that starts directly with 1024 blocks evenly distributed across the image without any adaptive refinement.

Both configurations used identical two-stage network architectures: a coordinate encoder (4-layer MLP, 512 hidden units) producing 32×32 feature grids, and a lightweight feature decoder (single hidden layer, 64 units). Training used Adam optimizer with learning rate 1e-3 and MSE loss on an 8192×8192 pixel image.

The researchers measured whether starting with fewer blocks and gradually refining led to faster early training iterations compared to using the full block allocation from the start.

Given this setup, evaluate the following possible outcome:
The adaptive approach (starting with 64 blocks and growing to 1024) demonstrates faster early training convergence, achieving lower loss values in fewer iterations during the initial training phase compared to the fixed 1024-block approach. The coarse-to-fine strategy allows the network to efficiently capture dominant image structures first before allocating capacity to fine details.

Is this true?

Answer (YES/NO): NO